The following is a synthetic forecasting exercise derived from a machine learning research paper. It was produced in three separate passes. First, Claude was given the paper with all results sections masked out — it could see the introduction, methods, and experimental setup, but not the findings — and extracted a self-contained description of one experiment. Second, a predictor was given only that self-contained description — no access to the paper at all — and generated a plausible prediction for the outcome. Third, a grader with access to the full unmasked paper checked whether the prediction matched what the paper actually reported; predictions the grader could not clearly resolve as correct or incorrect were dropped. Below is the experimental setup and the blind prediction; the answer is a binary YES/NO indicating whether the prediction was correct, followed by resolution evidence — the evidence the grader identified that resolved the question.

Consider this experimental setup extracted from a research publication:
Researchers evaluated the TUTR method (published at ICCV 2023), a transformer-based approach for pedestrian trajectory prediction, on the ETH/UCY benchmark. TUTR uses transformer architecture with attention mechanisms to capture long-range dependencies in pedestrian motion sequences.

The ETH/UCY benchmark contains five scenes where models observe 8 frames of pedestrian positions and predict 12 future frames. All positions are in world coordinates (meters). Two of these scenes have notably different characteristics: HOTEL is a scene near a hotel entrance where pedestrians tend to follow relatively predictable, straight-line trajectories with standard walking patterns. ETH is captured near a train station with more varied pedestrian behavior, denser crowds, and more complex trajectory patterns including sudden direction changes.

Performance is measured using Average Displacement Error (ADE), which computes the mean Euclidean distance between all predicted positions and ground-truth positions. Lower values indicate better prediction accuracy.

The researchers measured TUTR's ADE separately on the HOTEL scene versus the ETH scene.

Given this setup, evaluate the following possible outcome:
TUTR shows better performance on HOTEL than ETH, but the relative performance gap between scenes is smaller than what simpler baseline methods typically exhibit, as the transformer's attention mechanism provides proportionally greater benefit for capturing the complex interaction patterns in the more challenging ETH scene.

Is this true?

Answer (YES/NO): NO